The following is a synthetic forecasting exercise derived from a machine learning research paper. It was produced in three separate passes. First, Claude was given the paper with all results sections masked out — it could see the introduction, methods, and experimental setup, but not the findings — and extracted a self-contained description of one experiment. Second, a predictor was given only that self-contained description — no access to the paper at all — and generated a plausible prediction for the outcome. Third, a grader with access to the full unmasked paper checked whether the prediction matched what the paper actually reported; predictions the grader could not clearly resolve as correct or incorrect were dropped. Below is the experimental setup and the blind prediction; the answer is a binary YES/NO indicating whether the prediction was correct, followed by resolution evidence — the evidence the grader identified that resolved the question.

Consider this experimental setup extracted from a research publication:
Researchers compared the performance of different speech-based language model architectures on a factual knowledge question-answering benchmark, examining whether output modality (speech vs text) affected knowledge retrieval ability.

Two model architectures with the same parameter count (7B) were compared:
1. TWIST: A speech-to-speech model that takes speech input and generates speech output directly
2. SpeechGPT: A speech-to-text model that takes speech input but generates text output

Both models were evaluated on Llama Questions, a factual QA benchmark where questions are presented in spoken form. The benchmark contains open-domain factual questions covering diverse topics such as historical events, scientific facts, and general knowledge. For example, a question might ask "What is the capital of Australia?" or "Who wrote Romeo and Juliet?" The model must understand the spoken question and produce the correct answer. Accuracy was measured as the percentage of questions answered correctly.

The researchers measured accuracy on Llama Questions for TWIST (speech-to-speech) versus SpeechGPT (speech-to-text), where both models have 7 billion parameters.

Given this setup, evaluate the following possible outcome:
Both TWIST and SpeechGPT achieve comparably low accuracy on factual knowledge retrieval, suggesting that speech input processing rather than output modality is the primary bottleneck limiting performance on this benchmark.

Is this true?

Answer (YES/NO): NO